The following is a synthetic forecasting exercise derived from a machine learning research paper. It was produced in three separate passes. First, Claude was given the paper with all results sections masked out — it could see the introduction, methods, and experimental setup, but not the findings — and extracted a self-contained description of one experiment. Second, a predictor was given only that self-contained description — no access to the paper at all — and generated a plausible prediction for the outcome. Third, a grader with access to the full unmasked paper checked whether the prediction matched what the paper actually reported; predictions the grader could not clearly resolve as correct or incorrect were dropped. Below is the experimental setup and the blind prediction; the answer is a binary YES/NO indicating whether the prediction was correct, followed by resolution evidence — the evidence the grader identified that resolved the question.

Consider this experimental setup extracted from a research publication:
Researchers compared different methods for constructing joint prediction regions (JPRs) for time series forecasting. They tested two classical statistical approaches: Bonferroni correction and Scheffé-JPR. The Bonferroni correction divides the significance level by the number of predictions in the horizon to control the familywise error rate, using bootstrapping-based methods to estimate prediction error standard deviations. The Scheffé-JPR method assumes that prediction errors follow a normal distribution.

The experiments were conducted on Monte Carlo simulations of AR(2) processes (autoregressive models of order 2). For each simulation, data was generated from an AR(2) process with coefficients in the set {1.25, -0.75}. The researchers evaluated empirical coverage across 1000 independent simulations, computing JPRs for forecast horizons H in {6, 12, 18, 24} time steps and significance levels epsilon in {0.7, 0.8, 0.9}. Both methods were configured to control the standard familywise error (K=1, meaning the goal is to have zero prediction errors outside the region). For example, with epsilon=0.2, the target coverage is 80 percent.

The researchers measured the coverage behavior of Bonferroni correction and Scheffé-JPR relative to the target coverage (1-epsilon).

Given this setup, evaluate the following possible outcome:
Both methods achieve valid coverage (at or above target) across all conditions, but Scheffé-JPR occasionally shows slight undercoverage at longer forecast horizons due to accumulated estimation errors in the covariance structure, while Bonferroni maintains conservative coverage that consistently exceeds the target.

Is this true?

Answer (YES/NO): NO